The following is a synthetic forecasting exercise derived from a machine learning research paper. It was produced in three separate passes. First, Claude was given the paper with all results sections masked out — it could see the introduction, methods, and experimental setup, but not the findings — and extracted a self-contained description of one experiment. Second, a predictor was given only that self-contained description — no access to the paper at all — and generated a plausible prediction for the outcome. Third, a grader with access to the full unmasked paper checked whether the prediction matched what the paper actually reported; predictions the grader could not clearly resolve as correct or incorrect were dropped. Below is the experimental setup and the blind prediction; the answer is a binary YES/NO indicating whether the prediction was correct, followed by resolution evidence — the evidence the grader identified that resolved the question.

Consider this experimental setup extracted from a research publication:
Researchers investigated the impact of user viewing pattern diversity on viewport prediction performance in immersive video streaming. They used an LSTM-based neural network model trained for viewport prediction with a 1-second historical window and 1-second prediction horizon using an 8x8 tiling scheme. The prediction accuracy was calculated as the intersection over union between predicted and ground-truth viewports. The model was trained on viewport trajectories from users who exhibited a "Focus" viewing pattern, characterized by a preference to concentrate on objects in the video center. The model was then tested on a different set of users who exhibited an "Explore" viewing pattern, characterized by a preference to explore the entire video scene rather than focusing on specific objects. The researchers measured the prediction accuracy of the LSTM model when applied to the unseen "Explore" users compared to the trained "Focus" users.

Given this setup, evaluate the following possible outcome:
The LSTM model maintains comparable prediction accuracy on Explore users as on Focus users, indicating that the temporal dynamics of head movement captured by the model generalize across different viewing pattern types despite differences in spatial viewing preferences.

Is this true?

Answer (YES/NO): NO